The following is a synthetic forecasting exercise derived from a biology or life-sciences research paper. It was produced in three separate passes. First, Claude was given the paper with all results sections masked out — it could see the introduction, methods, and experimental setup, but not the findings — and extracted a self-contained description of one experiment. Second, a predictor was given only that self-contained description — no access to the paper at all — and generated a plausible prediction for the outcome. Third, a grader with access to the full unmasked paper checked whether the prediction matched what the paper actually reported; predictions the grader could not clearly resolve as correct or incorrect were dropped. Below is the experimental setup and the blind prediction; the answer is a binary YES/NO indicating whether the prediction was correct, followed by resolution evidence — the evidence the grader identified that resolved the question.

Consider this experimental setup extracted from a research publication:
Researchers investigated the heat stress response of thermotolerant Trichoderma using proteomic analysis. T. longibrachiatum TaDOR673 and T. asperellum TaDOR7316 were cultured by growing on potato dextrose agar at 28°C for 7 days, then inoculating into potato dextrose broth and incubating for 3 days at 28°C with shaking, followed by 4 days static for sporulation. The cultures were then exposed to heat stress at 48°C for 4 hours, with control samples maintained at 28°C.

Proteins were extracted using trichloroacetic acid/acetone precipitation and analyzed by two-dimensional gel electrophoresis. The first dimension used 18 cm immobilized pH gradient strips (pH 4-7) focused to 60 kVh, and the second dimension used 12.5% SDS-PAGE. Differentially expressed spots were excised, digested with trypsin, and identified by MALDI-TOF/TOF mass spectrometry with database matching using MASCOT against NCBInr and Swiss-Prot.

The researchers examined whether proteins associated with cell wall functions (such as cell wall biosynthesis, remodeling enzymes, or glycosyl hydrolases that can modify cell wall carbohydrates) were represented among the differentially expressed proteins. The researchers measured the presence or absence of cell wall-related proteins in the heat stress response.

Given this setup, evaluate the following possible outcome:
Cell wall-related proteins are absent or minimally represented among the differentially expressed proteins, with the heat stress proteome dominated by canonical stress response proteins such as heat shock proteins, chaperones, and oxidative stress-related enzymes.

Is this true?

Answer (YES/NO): NO